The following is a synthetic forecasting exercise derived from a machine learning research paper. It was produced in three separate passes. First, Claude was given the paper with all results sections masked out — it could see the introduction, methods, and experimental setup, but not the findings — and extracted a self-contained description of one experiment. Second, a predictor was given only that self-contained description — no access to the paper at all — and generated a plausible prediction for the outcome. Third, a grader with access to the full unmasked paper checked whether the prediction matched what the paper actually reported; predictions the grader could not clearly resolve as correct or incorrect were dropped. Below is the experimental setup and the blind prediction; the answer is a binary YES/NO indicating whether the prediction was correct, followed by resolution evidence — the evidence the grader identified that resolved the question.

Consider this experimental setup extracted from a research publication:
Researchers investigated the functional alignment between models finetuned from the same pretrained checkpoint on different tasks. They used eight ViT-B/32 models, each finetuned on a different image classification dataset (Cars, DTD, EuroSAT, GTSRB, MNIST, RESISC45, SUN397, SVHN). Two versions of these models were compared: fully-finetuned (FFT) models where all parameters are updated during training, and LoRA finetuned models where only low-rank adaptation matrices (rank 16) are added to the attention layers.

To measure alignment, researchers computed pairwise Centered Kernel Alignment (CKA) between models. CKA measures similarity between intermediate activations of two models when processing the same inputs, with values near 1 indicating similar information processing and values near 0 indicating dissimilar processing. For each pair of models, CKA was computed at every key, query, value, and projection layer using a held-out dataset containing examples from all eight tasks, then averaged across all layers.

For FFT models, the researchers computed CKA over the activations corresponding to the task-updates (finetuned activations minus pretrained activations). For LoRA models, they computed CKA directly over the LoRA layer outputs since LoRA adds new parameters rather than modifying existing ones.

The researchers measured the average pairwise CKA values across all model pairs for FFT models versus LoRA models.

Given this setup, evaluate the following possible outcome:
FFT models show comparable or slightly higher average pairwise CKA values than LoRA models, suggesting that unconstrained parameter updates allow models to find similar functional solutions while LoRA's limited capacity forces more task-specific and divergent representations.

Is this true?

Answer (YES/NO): NO